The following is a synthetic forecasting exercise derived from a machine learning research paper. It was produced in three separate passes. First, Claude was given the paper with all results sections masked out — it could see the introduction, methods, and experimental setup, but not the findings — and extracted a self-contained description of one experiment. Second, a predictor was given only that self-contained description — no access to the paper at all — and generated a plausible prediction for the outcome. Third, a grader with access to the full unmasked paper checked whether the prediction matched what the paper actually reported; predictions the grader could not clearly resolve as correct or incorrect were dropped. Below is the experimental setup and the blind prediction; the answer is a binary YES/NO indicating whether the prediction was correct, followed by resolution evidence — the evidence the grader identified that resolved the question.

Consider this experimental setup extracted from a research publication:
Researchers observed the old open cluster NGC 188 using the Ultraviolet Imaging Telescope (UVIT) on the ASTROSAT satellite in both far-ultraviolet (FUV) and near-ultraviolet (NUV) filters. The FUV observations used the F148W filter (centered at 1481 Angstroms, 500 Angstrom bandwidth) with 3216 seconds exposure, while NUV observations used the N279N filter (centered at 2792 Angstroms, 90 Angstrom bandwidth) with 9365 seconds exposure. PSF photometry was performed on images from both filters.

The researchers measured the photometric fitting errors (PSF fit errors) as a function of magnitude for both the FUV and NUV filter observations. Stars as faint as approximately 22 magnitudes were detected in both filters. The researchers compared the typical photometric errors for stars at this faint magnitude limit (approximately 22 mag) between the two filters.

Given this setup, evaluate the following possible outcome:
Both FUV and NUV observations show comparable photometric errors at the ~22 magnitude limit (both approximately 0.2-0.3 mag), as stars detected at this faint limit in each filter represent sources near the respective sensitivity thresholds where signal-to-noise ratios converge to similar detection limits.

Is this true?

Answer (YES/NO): YES